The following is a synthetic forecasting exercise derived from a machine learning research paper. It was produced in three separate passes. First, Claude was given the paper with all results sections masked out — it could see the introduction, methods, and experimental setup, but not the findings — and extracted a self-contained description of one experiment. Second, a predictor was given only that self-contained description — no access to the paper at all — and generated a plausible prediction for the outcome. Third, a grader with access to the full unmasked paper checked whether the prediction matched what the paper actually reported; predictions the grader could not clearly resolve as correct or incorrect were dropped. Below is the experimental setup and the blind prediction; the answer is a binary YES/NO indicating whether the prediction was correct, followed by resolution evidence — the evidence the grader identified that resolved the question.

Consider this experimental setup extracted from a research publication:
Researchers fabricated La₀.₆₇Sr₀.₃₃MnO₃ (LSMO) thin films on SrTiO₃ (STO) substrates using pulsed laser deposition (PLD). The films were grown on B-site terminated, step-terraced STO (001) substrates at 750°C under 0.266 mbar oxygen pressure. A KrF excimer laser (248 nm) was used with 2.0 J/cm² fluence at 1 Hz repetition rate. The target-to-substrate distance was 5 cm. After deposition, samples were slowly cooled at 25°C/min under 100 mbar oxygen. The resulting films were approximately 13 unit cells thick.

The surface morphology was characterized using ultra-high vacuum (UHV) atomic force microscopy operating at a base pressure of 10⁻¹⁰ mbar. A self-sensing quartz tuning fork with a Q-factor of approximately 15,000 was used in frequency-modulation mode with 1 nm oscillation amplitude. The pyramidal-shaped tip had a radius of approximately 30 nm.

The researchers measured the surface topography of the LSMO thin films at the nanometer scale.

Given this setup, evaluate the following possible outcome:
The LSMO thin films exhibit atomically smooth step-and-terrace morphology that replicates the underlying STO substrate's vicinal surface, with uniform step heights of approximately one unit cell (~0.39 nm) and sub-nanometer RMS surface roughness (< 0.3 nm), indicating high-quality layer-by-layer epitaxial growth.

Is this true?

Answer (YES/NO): NO